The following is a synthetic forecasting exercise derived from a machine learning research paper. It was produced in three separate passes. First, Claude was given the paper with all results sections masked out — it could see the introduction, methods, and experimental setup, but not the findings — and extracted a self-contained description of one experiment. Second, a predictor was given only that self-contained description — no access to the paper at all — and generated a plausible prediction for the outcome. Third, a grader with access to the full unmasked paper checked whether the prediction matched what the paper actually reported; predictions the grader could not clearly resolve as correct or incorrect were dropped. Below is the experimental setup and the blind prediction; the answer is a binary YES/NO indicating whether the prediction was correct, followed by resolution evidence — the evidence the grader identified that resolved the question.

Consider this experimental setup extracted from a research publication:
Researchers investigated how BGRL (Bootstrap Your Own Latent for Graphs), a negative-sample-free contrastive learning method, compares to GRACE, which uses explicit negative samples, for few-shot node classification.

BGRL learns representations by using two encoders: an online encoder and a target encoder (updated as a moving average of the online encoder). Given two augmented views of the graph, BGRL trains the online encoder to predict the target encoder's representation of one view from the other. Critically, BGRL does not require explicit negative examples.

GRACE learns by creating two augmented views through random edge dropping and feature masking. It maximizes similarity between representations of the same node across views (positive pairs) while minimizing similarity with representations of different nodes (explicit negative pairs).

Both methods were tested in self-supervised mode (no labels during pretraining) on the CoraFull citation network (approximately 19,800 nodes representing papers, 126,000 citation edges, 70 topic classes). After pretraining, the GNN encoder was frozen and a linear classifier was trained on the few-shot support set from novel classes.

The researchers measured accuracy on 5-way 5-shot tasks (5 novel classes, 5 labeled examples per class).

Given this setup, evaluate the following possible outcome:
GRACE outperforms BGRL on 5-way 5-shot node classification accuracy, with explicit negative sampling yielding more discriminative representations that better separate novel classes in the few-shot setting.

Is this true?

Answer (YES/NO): YES